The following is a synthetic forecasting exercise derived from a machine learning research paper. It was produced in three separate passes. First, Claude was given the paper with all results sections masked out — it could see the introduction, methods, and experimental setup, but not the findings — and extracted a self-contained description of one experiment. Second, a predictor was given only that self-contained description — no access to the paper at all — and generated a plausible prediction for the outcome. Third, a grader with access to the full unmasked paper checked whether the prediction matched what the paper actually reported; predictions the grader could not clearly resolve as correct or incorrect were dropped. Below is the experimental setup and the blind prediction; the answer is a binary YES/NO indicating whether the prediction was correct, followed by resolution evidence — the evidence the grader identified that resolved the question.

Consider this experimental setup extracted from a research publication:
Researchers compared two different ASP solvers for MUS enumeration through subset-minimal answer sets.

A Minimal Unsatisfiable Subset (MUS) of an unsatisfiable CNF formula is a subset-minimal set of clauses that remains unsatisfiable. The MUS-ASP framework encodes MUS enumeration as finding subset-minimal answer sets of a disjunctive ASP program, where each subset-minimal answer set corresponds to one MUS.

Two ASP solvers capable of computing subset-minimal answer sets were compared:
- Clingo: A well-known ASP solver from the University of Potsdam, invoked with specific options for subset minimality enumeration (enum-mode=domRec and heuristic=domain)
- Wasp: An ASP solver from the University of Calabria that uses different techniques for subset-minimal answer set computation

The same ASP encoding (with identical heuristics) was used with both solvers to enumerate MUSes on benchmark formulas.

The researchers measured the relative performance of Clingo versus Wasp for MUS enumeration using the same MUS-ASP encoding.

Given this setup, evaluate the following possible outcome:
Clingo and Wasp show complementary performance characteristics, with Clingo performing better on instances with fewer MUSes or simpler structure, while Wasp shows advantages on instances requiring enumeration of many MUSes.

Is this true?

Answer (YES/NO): NO